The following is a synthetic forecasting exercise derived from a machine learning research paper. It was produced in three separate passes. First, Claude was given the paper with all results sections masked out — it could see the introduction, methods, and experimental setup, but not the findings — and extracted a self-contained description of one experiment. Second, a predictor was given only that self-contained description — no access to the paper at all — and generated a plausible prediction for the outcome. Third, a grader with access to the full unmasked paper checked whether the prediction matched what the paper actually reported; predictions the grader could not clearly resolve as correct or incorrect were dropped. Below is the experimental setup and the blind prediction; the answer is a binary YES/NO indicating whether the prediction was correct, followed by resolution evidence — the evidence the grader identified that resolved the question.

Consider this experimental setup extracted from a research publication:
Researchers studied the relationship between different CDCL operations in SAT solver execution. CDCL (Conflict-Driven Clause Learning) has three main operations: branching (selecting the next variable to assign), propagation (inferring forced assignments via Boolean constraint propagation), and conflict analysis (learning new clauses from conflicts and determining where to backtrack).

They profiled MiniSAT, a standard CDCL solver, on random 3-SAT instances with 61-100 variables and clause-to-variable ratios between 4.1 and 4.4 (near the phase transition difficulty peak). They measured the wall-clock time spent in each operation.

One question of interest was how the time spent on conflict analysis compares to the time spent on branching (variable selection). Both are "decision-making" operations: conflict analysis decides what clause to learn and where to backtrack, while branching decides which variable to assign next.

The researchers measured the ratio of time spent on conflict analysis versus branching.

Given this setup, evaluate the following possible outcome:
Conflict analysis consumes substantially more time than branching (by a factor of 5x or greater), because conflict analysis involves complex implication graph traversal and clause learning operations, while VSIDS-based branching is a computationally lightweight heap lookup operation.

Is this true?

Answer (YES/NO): NO